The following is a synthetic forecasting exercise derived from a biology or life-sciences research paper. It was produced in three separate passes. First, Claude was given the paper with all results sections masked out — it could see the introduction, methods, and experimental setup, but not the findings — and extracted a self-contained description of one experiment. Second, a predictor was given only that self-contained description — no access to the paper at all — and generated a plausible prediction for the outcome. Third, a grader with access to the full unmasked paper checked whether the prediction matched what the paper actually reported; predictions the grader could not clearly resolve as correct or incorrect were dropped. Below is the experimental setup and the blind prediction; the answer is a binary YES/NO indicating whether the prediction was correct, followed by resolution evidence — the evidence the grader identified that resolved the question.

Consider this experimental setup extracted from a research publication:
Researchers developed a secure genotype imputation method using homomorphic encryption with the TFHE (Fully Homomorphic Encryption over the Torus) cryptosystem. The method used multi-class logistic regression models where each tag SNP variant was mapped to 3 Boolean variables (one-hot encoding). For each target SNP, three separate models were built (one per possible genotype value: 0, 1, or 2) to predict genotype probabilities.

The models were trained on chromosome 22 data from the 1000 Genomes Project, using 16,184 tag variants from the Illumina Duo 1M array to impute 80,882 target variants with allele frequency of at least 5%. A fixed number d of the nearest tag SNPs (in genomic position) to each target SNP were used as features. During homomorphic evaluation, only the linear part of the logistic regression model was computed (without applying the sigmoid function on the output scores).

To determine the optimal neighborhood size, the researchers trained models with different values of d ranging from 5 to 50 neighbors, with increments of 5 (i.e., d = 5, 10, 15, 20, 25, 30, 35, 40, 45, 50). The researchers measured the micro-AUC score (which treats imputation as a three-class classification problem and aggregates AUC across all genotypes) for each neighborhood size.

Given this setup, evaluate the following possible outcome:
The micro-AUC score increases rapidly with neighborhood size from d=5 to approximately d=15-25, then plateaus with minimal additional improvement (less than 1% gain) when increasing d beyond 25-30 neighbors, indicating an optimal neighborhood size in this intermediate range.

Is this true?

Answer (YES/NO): NO